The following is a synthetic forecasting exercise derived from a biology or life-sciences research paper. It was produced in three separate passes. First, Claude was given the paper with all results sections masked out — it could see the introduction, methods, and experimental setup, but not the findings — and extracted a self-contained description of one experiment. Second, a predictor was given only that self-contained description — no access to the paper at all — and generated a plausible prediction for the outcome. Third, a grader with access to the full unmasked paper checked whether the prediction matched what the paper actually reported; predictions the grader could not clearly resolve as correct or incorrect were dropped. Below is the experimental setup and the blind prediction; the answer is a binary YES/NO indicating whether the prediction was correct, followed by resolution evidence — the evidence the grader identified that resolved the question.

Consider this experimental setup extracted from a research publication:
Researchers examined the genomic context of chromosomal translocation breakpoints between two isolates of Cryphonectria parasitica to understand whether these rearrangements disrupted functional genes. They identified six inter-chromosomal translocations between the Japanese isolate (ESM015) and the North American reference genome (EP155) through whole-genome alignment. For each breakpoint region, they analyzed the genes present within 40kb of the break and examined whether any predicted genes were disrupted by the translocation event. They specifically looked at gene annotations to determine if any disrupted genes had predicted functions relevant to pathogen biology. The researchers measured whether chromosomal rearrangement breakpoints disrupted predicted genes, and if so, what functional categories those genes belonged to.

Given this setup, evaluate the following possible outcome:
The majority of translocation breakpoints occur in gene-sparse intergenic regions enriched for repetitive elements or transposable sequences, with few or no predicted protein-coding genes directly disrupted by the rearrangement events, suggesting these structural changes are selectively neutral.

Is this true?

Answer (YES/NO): NO